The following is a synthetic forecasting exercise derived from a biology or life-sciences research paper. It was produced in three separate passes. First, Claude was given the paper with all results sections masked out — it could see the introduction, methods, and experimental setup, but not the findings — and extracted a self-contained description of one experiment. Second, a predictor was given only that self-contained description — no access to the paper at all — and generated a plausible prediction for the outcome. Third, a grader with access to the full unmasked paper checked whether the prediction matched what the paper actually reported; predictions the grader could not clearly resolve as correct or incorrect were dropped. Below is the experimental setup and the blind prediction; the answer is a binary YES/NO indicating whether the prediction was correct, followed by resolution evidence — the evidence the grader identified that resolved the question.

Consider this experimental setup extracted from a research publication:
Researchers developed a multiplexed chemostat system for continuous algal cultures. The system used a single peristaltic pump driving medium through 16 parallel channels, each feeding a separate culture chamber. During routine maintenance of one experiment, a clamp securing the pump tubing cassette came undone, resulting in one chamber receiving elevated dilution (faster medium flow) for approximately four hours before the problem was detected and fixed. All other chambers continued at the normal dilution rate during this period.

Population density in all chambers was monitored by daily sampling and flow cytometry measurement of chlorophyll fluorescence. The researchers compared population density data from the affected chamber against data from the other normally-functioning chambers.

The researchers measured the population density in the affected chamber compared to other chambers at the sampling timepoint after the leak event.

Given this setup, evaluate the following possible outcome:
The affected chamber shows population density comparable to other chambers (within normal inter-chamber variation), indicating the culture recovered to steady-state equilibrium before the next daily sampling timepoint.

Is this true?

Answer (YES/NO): NO